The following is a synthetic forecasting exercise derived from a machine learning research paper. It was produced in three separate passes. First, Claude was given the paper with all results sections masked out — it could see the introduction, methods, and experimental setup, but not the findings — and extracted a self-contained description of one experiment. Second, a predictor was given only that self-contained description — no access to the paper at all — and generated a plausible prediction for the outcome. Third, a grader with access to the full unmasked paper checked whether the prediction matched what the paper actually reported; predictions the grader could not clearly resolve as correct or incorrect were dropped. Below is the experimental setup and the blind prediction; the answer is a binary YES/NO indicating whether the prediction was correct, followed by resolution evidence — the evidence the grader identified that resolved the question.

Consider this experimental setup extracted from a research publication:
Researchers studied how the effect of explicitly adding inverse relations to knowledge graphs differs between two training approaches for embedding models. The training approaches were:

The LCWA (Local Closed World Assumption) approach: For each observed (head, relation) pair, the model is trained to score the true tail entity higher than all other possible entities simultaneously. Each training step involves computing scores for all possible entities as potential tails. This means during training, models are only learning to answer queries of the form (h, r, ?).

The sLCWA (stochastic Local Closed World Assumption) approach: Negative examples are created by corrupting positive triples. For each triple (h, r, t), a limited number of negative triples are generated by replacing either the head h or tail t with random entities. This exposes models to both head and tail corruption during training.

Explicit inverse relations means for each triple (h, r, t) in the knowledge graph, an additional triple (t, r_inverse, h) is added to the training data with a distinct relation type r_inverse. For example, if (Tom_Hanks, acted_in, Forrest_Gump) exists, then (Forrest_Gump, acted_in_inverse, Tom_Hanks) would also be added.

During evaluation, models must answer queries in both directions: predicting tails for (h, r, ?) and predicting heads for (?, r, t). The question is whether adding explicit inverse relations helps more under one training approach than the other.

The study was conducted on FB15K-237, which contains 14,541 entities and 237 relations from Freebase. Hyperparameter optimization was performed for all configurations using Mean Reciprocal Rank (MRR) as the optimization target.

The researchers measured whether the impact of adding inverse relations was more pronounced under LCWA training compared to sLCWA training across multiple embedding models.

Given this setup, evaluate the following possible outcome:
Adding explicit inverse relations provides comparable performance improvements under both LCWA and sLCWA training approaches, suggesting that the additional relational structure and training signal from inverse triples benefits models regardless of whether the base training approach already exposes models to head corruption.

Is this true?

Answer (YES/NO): NO